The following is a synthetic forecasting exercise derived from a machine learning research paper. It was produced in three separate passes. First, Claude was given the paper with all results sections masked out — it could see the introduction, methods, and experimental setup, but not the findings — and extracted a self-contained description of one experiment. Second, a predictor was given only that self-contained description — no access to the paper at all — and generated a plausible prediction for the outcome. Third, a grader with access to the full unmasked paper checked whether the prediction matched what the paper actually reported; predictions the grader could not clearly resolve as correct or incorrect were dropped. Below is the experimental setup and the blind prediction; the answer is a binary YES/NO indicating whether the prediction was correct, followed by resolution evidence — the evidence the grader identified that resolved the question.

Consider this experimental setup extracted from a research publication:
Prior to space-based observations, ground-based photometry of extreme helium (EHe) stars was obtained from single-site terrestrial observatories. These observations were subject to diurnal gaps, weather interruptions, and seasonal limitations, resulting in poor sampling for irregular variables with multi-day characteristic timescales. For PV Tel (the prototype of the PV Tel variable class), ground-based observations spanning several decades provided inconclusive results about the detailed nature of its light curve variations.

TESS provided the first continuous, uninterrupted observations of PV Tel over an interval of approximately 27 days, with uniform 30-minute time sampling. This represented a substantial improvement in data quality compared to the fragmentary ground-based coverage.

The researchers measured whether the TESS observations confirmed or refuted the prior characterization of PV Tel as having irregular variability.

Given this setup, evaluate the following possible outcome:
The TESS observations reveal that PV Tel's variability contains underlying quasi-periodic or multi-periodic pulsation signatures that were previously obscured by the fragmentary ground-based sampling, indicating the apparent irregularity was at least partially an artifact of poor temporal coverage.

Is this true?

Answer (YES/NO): NO